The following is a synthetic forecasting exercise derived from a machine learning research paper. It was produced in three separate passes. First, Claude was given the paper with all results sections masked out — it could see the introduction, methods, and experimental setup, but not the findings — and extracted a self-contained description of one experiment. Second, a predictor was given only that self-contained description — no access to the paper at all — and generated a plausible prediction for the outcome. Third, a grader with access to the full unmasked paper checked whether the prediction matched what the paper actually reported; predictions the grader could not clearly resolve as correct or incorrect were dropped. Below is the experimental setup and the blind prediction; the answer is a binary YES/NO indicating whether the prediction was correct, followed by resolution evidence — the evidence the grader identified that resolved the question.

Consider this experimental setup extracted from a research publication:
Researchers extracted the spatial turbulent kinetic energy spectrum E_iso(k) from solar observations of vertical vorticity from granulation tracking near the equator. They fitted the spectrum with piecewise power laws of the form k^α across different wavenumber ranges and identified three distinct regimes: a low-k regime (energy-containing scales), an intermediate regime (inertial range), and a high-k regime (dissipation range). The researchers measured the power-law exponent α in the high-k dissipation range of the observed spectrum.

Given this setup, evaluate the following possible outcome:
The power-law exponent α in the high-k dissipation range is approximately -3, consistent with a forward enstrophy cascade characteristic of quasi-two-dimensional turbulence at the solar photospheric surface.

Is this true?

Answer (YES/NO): NO